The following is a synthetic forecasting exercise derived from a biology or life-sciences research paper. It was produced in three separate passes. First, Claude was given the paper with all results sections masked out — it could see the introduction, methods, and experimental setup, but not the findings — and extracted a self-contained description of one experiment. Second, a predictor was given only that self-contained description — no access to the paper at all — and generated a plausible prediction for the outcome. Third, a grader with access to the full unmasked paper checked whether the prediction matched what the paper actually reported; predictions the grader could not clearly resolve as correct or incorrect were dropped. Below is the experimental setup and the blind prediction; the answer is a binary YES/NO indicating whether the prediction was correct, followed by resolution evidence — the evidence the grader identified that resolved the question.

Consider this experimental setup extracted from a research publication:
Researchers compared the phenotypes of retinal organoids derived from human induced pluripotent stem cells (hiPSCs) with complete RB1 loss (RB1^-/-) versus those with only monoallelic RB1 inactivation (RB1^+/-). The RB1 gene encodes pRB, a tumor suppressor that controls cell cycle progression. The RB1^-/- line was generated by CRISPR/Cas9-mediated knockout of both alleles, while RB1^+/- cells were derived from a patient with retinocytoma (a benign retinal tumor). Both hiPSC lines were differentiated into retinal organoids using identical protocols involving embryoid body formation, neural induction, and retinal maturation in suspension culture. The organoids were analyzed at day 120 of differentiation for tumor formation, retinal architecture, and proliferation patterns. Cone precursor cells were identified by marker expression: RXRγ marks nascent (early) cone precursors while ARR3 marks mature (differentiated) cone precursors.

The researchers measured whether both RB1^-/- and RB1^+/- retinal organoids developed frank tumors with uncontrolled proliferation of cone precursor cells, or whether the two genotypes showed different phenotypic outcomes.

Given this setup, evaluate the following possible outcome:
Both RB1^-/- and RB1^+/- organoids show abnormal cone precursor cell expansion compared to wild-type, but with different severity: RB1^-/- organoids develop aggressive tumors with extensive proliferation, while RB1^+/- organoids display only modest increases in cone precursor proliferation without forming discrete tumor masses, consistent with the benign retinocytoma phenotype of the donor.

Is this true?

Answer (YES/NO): NO